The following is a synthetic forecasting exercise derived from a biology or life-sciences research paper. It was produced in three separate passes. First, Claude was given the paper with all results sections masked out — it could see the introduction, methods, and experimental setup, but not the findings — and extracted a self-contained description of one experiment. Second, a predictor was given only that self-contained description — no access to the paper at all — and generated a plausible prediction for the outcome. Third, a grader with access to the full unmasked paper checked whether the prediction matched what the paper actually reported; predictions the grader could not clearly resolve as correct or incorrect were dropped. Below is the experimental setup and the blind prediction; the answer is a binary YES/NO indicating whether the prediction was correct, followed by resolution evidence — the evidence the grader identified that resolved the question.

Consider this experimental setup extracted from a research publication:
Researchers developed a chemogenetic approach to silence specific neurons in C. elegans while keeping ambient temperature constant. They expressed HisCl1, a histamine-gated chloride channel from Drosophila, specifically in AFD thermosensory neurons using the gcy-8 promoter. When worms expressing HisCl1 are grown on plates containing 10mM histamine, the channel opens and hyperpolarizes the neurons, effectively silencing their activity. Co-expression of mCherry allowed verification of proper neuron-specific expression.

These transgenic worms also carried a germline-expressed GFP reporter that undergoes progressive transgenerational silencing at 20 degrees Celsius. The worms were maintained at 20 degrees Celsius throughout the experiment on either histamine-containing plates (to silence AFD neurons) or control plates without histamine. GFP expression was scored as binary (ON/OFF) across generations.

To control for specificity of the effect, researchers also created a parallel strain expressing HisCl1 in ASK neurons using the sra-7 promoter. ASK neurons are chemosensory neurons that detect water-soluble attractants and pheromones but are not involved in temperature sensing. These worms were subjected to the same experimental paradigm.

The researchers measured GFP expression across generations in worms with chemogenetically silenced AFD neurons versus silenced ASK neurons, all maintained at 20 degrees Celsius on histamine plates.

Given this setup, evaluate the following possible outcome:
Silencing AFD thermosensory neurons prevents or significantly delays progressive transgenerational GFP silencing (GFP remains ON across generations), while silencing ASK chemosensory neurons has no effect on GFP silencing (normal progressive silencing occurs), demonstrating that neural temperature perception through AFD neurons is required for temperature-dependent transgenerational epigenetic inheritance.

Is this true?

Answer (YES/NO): YES